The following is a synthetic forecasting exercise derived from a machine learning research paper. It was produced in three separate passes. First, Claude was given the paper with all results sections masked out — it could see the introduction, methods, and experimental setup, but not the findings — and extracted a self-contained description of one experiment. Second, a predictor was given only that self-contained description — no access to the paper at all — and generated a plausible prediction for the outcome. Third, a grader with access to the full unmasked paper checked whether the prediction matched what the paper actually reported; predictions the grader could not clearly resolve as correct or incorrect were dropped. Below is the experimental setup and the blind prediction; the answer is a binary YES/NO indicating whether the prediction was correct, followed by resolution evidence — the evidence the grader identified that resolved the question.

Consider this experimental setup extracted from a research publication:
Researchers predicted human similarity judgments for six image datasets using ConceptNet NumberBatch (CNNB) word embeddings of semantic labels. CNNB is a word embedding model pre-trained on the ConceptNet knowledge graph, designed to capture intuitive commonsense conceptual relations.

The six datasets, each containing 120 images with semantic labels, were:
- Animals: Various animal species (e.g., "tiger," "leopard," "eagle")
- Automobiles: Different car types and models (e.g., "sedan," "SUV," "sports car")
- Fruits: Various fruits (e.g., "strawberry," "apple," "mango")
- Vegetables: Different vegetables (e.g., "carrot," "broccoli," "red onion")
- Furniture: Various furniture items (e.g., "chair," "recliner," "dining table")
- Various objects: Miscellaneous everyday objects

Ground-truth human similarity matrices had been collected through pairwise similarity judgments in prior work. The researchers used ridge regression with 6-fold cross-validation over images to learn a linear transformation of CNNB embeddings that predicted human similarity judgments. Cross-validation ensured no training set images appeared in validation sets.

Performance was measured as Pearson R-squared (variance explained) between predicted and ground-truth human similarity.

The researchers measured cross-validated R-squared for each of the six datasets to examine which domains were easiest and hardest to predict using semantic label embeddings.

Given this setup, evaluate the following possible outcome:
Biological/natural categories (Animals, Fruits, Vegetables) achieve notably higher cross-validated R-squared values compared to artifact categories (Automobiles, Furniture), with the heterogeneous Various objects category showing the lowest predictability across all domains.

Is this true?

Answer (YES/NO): NO